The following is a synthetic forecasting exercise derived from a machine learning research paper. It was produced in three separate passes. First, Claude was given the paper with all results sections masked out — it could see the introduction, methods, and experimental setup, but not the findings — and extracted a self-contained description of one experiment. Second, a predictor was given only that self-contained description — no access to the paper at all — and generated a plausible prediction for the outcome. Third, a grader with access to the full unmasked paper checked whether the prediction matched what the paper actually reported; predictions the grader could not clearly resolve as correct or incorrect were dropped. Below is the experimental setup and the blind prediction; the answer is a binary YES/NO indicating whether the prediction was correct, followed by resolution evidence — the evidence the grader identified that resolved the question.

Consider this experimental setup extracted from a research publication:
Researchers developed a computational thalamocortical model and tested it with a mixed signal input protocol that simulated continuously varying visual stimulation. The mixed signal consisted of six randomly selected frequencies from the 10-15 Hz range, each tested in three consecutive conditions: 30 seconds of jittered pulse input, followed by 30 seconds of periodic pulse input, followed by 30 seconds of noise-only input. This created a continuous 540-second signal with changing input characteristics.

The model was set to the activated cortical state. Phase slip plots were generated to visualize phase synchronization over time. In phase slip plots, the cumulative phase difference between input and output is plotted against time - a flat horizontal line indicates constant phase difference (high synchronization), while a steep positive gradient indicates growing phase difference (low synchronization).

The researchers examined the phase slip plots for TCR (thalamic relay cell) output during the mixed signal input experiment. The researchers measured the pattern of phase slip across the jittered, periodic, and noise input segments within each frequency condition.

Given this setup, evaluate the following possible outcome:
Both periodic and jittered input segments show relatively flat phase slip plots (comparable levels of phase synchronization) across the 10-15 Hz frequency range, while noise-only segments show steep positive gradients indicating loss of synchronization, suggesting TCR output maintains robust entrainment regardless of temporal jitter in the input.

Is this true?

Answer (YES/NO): NO